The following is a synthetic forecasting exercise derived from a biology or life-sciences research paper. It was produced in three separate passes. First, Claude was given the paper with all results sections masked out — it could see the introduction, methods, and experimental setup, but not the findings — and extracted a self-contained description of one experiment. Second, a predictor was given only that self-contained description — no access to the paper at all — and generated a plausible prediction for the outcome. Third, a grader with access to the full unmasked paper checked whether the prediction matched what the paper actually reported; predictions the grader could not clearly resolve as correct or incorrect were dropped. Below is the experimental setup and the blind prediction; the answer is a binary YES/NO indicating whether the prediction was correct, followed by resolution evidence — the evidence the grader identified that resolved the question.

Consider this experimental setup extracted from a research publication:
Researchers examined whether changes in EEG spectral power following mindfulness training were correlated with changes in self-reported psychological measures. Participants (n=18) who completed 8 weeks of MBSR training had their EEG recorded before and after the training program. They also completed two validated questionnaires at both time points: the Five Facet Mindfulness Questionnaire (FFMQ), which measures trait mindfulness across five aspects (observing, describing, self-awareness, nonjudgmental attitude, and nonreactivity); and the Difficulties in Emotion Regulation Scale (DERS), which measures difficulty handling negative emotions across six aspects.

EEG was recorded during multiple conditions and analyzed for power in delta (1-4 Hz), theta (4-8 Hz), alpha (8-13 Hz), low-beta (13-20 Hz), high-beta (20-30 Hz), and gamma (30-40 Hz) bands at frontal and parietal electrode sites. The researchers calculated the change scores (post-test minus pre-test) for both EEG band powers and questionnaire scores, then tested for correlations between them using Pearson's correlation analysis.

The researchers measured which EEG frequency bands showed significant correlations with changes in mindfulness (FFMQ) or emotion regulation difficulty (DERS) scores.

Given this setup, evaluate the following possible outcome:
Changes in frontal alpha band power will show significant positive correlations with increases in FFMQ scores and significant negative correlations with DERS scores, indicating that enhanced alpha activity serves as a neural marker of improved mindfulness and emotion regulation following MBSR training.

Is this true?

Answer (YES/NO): NO